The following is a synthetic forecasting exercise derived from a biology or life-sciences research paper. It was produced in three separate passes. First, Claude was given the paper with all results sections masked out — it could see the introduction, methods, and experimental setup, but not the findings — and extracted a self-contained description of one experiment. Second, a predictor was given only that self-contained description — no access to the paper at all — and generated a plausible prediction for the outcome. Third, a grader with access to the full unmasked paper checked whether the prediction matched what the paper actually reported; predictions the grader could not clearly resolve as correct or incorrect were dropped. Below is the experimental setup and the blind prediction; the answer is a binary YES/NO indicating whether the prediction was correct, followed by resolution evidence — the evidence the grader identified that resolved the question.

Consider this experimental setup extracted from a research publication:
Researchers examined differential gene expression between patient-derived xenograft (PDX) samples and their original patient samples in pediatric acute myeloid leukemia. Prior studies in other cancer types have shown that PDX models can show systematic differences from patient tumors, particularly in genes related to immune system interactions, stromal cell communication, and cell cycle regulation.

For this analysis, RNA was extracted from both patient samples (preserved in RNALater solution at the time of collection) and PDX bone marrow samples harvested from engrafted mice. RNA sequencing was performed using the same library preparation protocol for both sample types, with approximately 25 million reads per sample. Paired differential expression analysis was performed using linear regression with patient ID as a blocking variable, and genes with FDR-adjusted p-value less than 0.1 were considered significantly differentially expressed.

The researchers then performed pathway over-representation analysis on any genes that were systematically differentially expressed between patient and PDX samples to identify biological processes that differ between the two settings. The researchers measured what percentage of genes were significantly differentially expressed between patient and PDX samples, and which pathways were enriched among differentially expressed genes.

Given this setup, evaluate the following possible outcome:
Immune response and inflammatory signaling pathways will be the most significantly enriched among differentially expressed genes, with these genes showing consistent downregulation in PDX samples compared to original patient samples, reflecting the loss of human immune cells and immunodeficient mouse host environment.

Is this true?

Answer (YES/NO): NO